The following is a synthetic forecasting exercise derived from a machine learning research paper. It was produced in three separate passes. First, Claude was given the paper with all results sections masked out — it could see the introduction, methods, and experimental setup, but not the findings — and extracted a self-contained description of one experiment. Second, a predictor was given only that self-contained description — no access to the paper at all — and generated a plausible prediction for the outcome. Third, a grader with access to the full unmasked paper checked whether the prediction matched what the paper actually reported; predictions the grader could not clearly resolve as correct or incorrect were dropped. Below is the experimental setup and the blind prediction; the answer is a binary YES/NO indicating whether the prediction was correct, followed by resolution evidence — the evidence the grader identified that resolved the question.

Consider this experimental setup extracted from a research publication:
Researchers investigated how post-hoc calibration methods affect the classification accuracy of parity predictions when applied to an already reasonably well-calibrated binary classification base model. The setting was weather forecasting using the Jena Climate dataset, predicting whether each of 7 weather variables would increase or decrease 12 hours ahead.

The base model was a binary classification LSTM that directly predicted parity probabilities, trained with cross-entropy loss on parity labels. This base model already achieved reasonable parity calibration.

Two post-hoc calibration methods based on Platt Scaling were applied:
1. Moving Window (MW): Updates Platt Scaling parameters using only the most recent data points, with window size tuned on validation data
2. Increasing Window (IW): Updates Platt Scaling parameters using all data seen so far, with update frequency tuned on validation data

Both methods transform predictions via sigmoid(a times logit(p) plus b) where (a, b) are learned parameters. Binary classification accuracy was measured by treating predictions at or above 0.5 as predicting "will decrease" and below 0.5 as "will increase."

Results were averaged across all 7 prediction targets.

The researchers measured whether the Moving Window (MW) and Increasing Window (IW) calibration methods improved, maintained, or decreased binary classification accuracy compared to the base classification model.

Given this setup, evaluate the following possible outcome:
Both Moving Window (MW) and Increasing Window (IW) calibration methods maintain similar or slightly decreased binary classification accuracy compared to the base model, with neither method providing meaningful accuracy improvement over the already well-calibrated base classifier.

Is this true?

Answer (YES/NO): YES